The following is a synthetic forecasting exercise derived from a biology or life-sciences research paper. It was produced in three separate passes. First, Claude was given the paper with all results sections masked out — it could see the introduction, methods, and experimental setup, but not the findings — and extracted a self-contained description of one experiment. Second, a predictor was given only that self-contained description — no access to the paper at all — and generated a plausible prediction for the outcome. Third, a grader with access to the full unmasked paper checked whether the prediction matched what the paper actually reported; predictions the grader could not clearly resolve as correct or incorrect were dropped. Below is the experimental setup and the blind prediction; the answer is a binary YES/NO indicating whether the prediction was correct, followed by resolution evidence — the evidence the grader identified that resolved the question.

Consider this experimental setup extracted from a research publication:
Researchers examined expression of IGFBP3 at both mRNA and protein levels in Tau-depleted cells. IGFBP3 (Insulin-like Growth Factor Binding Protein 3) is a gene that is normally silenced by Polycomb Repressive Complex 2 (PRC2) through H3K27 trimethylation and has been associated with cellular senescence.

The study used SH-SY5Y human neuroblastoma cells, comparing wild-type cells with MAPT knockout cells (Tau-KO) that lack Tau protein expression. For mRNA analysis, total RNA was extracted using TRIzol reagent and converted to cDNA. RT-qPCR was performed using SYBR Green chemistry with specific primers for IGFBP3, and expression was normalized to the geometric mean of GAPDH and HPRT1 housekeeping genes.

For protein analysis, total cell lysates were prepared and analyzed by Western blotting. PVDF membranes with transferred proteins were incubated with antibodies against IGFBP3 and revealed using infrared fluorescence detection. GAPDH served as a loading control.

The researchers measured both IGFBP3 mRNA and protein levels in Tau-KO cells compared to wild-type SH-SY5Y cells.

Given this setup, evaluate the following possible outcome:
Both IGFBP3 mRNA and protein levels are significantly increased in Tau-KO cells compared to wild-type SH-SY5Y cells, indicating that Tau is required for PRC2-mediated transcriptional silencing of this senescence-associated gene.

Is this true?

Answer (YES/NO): YES